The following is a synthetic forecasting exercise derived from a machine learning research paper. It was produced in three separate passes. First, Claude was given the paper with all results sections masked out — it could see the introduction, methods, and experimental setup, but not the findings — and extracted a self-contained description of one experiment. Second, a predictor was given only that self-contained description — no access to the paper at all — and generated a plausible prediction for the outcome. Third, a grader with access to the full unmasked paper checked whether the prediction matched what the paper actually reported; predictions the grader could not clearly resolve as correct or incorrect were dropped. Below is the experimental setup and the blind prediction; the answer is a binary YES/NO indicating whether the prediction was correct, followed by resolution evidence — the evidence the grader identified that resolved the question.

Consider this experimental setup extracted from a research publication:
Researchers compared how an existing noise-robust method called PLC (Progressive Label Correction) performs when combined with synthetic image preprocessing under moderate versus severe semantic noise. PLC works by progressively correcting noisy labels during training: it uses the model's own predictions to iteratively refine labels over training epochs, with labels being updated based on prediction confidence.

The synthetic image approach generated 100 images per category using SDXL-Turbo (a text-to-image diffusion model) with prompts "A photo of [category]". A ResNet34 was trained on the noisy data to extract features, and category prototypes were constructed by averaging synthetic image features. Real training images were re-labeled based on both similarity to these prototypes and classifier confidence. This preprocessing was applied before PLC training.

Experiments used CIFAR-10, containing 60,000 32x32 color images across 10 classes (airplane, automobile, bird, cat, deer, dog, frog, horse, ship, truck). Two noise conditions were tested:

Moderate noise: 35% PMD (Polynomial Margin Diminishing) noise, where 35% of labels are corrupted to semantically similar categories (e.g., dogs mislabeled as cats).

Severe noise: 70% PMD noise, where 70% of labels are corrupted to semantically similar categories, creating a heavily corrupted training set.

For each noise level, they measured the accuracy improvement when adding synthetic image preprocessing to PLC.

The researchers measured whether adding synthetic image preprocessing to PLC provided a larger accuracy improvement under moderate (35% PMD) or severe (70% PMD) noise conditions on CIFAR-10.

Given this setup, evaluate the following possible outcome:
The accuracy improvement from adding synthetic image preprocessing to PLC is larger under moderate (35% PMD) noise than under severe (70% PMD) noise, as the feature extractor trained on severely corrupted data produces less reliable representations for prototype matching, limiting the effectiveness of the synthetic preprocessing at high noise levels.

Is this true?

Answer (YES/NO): NO